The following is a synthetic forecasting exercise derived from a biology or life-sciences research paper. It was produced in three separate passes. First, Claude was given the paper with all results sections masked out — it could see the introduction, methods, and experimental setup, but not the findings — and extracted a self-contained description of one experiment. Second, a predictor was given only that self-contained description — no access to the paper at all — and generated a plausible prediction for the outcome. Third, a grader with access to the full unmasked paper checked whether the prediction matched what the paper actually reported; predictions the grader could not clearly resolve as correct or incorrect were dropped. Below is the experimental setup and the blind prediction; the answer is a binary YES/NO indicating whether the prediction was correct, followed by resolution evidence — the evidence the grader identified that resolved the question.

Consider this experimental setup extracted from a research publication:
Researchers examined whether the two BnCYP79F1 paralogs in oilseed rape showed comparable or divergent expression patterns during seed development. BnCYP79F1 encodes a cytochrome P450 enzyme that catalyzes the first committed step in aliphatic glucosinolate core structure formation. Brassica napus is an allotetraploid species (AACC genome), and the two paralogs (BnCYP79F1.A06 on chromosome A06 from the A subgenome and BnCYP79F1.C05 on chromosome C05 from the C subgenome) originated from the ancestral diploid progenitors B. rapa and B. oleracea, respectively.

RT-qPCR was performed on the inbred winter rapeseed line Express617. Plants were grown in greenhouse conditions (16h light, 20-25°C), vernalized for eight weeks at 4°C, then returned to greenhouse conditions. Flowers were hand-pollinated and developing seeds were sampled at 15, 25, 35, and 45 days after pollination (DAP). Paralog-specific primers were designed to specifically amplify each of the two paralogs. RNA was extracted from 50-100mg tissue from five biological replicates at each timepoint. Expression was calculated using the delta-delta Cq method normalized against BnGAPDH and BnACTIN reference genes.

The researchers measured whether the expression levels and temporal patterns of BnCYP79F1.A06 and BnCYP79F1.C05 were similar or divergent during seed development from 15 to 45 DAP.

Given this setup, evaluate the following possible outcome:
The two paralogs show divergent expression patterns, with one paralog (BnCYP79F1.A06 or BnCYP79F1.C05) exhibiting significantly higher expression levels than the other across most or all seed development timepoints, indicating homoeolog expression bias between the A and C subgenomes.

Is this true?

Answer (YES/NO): YES